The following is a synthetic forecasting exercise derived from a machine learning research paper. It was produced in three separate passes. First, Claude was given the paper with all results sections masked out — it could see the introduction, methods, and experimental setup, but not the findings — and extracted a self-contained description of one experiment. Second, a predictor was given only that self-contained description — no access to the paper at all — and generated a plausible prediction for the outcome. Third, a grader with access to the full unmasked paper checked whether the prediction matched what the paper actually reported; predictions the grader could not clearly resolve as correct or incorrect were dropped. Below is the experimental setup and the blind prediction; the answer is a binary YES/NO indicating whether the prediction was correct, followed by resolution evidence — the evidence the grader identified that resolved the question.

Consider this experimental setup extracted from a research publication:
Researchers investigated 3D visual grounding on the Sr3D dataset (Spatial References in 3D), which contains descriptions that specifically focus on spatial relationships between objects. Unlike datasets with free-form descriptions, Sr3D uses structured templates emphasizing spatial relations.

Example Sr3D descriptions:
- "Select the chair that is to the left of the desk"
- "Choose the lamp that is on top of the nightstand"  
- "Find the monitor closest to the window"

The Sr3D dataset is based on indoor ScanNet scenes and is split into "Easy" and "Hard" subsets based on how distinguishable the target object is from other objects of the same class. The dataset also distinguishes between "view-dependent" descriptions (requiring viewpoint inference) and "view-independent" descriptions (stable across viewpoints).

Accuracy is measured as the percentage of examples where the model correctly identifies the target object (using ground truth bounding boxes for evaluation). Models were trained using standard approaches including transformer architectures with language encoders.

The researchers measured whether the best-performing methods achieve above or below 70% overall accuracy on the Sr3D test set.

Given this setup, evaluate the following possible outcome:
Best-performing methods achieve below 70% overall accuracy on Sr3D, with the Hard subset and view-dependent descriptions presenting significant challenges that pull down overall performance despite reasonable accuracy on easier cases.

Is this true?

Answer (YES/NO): NO